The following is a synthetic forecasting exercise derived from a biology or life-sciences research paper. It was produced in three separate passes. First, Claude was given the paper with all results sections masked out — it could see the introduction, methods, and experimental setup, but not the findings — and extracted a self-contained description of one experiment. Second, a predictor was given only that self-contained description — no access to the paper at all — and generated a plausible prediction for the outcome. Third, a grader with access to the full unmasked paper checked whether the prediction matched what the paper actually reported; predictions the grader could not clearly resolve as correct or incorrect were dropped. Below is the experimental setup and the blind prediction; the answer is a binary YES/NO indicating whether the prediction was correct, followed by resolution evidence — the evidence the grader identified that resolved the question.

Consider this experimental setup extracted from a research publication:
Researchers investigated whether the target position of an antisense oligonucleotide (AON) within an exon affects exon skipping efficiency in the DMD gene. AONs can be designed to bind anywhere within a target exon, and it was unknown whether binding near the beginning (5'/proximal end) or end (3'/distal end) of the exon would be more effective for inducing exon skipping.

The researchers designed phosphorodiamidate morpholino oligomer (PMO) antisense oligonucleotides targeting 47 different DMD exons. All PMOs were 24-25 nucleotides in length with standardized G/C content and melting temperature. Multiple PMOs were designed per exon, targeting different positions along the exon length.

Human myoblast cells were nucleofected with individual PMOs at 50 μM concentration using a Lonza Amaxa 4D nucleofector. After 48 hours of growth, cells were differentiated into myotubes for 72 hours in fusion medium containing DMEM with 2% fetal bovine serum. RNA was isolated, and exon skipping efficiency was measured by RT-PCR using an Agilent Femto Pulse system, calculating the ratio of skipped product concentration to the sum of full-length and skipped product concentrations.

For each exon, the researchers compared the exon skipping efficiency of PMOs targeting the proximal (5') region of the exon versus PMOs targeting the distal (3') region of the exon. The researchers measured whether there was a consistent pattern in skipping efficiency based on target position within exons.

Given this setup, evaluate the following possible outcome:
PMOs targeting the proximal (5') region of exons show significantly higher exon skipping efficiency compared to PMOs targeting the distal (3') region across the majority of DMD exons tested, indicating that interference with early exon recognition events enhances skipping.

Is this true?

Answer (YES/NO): YES